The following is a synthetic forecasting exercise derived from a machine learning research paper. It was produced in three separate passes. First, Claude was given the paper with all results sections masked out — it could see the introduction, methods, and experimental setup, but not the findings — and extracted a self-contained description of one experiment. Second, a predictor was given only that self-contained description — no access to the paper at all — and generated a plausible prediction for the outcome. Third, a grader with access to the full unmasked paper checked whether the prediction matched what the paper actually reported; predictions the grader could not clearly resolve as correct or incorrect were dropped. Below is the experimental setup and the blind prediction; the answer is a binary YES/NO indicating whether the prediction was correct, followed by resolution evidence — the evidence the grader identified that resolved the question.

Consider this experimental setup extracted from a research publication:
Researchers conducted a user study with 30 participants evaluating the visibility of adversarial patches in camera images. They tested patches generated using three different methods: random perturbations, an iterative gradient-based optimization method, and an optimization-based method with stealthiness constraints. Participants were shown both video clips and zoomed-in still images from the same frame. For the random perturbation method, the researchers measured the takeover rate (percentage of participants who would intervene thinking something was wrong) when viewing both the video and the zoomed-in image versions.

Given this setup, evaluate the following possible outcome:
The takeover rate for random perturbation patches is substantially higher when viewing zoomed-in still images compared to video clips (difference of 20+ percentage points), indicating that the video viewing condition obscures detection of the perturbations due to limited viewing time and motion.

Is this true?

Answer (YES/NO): NO